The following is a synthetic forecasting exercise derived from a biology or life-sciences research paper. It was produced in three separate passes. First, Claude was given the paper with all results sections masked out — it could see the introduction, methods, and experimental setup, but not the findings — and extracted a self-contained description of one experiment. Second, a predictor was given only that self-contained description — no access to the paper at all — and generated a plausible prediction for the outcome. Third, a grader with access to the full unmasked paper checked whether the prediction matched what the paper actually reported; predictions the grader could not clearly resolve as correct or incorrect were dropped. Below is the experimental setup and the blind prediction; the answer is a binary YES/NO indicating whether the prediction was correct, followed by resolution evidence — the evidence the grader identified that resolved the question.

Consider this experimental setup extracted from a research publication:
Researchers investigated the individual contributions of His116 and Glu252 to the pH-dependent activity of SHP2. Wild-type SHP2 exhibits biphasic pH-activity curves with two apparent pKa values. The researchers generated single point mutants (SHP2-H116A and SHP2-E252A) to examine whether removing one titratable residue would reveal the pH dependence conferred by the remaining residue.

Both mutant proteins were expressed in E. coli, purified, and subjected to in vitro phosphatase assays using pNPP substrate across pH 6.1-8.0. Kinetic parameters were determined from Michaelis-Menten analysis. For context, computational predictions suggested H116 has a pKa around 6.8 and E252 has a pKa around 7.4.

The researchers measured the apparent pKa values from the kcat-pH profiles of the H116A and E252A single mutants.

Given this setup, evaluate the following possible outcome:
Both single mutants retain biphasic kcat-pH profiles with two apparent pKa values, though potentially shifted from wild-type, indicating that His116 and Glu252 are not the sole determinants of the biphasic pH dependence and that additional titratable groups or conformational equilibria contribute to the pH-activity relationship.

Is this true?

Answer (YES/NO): NO